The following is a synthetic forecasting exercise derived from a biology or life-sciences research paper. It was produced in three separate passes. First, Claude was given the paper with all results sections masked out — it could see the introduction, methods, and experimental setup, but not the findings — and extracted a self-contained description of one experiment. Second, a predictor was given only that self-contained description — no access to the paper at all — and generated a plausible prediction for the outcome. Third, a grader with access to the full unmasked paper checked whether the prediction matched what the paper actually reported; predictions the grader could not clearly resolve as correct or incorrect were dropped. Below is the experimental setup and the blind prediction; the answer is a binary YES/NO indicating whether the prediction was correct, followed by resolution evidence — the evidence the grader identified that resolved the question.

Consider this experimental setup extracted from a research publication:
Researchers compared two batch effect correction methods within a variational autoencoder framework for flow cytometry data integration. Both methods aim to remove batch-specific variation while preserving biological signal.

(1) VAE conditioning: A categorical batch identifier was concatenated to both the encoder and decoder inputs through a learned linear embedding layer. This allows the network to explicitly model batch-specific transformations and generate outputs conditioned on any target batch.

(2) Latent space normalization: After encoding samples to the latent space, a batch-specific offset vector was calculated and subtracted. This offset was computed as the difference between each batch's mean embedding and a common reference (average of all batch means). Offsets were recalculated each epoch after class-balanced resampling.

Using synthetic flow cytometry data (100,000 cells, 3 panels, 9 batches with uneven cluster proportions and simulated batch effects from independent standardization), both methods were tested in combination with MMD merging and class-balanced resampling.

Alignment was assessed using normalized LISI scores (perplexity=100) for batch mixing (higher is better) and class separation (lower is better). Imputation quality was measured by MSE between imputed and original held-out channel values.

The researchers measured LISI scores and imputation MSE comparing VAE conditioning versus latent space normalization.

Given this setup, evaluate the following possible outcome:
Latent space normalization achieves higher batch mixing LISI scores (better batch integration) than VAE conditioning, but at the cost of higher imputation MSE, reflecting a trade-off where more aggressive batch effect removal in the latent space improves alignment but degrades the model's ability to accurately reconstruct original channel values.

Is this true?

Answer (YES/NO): NO